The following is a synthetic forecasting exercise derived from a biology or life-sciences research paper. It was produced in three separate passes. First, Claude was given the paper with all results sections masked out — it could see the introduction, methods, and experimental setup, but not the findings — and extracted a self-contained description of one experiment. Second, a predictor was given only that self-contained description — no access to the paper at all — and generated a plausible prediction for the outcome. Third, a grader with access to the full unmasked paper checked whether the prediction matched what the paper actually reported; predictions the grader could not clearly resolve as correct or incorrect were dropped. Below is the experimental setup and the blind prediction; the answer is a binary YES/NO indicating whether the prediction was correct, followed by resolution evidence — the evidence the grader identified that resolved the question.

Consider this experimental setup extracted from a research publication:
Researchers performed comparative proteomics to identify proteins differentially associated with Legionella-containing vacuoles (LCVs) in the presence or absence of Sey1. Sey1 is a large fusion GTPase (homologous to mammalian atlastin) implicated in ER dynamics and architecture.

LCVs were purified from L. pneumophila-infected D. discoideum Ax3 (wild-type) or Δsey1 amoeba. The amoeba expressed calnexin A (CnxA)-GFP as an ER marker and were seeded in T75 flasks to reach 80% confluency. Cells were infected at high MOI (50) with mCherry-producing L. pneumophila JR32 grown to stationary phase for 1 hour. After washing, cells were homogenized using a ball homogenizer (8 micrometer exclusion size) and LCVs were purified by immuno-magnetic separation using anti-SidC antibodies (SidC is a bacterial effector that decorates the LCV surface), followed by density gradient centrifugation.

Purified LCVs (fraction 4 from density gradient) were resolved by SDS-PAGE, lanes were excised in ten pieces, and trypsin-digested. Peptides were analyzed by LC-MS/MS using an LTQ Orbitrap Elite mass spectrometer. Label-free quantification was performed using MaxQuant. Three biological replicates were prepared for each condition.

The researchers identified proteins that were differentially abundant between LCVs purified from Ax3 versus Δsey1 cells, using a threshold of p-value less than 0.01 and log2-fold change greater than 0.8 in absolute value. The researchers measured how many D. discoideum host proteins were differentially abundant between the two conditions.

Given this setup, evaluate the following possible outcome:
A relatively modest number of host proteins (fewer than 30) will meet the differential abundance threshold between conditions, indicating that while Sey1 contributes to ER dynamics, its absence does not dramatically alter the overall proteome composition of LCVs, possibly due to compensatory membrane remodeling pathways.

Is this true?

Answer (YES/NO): NO